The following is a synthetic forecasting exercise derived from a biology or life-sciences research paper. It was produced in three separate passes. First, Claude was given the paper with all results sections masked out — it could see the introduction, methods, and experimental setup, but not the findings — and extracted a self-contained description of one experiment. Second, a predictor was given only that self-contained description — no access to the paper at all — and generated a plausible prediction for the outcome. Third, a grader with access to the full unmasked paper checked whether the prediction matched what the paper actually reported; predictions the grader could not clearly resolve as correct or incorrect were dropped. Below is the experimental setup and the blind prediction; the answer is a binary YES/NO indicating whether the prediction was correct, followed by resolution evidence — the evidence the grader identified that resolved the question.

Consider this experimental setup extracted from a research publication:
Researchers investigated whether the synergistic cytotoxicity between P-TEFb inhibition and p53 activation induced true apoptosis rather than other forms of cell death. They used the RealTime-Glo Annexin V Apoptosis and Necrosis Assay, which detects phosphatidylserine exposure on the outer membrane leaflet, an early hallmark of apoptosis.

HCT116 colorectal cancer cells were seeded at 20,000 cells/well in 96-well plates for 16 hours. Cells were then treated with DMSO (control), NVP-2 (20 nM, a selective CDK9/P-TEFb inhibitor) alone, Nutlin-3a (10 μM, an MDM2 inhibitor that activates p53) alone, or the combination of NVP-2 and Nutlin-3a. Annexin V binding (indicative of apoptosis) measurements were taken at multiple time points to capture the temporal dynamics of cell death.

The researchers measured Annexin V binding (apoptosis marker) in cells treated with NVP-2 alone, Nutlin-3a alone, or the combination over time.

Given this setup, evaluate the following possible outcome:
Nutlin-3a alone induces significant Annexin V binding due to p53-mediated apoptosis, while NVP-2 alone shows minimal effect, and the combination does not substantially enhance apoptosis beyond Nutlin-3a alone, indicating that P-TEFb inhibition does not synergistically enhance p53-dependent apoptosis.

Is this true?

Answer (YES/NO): NO